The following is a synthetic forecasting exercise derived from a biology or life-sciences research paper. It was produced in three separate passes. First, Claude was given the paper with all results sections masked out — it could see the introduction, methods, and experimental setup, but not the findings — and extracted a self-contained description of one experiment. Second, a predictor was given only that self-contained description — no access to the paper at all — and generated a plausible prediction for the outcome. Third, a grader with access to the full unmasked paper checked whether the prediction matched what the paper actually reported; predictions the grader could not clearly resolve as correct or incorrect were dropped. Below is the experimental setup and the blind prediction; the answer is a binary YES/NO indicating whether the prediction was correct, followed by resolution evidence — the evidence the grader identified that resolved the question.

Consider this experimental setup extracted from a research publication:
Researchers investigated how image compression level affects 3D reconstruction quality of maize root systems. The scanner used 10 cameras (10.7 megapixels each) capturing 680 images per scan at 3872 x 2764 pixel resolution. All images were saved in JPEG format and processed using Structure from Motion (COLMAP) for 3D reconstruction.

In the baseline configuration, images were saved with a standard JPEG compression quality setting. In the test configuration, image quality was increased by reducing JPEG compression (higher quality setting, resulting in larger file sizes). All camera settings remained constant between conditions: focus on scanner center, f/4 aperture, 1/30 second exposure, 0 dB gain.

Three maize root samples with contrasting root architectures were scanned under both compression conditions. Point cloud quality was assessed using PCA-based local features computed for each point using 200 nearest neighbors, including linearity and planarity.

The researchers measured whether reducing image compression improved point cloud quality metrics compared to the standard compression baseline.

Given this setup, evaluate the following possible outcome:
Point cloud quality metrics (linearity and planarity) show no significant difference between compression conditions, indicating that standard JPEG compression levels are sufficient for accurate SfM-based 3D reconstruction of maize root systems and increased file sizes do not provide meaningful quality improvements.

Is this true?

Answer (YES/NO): YES